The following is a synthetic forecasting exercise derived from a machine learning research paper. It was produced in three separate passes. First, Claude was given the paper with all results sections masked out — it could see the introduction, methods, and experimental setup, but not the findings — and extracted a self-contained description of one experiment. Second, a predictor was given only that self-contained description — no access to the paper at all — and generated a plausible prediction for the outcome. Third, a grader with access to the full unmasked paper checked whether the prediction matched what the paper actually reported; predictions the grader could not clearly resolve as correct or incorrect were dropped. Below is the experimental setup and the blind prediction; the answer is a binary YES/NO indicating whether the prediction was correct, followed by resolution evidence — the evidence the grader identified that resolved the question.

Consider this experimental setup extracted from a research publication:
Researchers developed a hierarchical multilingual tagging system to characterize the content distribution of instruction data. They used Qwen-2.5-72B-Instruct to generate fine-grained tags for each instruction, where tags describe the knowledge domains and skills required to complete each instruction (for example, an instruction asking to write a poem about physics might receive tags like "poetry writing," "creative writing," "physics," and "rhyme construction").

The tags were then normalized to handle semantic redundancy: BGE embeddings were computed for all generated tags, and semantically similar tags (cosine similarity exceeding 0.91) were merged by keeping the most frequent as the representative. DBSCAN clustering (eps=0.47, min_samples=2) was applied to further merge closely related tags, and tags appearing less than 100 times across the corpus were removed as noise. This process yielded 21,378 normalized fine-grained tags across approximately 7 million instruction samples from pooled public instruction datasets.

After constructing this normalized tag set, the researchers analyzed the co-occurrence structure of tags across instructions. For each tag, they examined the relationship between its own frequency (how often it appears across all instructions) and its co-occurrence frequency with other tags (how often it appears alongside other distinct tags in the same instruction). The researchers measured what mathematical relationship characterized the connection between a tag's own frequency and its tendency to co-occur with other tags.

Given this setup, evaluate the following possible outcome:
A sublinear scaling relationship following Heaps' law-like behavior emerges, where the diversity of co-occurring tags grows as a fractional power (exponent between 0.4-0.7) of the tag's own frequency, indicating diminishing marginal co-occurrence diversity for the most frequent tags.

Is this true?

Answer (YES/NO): NO